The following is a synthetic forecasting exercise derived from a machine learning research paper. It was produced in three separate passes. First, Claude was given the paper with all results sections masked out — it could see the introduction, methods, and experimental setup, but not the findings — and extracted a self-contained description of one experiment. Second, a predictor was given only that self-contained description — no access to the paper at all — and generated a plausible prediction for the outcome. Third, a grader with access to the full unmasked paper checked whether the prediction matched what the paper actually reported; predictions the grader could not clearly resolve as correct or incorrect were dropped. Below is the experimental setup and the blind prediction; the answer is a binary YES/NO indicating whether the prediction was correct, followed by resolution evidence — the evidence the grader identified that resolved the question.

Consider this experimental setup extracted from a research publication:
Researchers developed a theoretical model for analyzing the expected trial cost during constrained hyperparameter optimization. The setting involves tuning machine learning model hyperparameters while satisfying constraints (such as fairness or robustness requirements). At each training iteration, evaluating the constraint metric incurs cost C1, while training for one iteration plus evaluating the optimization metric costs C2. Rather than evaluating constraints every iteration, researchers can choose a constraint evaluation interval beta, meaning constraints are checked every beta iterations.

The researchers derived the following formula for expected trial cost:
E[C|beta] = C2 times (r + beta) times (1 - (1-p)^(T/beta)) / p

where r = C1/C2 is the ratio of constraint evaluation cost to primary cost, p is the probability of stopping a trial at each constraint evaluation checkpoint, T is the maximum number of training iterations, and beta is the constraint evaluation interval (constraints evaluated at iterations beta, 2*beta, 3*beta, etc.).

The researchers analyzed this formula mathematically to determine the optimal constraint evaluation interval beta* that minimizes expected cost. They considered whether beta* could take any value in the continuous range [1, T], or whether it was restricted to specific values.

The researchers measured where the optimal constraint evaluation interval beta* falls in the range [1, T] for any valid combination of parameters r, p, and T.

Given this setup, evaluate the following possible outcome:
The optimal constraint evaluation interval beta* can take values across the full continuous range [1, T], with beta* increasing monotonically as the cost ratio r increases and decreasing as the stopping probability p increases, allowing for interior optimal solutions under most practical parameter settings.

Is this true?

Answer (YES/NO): NO